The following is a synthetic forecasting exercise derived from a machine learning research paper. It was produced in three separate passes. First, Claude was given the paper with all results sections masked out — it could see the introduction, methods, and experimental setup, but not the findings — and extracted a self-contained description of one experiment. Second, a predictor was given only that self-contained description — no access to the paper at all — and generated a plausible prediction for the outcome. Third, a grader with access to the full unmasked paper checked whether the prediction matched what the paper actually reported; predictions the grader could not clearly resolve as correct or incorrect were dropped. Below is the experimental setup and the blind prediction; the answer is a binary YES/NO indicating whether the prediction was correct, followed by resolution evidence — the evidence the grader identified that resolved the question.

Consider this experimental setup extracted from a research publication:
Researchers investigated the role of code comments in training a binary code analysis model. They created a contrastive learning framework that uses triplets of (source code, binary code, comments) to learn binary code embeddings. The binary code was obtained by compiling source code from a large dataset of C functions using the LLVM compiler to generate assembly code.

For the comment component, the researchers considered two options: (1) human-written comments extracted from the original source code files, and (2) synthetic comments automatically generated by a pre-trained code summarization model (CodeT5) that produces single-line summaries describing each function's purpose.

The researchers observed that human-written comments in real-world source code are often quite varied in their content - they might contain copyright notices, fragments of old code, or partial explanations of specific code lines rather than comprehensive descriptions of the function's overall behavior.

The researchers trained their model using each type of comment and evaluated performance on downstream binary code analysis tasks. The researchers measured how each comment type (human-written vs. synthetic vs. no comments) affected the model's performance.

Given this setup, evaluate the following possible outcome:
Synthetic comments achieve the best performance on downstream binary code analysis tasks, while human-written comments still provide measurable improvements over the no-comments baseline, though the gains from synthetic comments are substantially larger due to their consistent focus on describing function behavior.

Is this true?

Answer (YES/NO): NO